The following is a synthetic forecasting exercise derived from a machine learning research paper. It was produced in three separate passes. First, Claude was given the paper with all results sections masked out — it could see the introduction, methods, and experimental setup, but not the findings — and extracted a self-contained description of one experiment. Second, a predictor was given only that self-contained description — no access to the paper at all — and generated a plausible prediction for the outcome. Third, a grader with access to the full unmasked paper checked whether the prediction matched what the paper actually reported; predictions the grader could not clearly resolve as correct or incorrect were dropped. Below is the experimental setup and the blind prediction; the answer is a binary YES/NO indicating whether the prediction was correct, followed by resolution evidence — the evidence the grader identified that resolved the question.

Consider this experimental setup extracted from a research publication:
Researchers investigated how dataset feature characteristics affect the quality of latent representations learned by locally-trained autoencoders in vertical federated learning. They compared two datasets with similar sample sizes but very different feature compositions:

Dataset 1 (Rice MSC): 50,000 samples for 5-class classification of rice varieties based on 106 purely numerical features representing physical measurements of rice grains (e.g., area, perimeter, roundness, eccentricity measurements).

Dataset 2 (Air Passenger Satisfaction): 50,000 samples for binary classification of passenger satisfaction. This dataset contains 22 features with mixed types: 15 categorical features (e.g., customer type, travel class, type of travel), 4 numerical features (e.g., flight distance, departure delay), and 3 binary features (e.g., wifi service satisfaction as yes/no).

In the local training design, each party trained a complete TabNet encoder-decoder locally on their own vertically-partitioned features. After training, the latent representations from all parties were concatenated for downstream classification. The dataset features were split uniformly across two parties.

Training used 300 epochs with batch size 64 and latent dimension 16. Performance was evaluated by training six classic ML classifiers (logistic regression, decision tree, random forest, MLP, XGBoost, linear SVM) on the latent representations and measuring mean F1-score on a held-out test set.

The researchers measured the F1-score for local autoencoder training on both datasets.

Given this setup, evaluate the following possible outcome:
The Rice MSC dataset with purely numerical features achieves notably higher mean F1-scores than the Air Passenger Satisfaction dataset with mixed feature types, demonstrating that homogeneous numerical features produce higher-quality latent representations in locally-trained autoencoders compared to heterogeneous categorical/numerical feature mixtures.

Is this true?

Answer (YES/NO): YES